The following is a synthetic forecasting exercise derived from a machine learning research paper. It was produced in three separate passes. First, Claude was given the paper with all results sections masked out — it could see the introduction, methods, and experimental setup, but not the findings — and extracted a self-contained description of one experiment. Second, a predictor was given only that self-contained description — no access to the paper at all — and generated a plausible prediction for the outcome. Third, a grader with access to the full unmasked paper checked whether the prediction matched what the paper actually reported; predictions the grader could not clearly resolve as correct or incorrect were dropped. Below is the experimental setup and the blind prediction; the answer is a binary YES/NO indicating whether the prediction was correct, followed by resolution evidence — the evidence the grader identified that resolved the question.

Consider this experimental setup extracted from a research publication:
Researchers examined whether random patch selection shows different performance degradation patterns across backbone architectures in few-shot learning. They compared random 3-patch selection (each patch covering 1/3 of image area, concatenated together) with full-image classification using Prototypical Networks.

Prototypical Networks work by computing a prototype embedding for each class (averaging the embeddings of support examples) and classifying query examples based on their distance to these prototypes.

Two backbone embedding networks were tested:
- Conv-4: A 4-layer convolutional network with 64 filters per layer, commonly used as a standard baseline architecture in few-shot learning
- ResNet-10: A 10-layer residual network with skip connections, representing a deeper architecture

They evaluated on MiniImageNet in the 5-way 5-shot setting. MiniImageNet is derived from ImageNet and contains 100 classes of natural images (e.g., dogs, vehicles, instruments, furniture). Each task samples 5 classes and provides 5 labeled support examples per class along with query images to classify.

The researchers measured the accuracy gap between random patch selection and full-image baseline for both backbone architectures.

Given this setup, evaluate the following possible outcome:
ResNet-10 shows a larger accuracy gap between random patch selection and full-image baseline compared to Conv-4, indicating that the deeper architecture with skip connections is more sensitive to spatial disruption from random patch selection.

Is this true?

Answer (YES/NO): NO